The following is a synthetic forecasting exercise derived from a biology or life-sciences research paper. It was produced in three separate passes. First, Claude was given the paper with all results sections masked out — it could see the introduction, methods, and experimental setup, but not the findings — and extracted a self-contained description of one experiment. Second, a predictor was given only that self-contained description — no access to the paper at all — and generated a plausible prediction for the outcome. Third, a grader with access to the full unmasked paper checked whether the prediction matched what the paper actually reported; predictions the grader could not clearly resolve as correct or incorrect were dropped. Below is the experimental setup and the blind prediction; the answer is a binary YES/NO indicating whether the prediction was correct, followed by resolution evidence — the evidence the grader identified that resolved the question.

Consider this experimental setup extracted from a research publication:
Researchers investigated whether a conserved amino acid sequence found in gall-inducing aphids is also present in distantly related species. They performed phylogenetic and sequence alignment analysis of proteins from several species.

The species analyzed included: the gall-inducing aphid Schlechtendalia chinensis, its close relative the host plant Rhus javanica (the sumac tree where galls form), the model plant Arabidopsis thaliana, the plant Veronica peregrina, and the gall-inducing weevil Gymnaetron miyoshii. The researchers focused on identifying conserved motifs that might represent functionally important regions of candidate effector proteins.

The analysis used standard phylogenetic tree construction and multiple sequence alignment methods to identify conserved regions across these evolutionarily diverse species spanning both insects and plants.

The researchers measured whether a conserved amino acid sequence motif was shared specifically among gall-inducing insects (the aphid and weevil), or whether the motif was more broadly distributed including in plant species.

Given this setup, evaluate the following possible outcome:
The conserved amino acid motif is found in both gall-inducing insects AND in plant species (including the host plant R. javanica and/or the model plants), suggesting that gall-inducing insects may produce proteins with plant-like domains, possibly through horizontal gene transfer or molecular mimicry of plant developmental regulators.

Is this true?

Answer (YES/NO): YES